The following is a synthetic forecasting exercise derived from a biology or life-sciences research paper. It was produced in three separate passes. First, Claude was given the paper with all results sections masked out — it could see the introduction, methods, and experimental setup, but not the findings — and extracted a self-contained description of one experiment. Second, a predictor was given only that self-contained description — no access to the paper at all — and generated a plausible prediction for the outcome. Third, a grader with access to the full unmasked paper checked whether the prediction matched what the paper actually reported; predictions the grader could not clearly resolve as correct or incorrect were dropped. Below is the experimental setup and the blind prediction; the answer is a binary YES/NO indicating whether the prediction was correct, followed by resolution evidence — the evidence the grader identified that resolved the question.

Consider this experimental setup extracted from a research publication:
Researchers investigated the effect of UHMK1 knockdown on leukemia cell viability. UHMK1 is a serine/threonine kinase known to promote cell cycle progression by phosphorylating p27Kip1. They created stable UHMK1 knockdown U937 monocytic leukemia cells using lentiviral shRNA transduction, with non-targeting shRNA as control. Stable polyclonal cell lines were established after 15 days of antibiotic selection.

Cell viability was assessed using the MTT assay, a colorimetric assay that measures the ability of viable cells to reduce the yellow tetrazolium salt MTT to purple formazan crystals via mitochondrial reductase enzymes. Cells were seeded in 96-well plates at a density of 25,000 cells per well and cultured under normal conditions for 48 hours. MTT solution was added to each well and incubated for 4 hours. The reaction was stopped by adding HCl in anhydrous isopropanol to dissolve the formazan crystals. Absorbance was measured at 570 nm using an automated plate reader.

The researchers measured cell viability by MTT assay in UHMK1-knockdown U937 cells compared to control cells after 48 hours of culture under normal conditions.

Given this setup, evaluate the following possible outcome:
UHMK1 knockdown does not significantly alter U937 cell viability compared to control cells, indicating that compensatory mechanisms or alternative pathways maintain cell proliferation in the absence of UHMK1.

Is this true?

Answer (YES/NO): YES